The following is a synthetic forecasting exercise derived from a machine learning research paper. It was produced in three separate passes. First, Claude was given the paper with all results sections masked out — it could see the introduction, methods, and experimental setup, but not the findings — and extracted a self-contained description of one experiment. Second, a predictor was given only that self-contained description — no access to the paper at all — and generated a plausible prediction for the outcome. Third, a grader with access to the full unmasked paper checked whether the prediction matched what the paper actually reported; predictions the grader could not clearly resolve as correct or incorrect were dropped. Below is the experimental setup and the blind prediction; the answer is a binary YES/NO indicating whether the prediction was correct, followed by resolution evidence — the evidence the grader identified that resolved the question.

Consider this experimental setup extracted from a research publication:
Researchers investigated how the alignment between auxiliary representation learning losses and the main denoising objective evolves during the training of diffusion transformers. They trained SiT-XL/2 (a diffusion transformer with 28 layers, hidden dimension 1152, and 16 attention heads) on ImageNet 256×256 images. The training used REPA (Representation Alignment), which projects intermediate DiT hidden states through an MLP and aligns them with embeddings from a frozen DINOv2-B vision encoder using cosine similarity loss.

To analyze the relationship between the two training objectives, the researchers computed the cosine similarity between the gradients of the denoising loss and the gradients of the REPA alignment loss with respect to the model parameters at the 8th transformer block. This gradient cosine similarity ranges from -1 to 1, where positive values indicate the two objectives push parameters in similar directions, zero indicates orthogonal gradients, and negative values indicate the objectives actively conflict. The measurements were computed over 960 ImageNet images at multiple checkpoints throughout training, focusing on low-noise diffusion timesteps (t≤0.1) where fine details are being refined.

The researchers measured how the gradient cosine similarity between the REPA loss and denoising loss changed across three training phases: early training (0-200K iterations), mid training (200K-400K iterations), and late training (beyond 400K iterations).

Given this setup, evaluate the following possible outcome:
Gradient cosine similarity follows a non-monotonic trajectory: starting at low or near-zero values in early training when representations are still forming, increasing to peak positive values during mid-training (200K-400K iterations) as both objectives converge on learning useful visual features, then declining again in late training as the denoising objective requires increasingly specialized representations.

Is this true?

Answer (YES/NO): NO